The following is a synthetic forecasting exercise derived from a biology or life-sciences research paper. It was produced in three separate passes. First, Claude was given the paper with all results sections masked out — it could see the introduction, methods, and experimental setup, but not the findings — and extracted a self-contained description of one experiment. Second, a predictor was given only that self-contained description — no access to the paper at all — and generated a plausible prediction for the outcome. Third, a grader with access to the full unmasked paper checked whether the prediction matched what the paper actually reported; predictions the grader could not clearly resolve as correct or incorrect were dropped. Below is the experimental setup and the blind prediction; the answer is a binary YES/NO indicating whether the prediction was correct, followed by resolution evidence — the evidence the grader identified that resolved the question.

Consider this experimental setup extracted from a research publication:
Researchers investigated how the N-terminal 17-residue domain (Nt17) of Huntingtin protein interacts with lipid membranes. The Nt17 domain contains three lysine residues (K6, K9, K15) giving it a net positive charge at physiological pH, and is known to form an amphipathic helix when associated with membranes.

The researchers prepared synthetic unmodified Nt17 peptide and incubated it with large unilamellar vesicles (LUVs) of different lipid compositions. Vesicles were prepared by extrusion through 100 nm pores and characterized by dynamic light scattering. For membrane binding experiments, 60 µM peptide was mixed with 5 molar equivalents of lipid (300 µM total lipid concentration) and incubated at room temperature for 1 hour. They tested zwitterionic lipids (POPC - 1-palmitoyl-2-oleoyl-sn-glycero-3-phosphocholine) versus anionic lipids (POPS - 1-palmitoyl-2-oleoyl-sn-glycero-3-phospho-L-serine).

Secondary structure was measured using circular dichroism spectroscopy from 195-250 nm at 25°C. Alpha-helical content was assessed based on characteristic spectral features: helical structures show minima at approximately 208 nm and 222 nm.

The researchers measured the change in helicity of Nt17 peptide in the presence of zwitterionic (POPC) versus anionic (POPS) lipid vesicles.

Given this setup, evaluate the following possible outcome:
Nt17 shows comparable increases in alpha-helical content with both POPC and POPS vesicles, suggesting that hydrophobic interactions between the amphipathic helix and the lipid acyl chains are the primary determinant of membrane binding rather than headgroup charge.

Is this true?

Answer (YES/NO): NO